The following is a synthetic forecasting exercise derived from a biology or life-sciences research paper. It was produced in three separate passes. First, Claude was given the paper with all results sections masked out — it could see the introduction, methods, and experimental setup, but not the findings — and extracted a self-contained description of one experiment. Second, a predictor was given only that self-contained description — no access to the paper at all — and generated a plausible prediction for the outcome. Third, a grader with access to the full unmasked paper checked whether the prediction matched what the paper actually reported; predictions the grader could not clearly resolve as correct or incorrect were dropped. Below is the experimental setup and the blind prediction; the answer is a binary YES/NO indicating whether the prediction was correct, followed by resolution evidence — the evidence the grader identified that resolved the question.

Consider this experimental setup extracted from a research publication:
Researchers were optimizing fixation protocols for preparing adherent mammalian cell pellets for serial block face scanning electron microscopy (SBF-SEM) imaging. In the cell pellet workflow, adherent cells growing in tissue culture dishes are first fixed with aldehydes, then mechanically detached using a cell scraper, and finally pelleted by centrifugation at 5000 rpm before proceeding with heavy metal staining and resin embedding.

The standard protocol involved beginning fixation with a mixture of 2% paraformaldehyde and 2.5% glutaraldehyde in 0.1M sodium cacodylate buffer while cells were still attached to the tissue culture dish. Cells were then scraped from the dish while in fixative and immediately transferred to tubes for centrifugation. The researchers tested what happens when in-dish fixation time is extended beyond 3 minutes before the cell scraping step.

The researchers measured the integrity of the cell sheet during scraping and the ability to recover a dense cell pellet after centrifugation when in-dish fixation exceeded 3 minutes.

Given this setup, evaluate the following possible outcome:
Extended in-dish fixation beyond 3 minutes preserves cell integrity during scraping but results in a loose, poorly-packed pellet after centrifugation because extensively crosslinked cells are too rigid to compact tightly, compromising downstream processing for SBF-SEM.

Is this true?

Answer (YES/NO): NO